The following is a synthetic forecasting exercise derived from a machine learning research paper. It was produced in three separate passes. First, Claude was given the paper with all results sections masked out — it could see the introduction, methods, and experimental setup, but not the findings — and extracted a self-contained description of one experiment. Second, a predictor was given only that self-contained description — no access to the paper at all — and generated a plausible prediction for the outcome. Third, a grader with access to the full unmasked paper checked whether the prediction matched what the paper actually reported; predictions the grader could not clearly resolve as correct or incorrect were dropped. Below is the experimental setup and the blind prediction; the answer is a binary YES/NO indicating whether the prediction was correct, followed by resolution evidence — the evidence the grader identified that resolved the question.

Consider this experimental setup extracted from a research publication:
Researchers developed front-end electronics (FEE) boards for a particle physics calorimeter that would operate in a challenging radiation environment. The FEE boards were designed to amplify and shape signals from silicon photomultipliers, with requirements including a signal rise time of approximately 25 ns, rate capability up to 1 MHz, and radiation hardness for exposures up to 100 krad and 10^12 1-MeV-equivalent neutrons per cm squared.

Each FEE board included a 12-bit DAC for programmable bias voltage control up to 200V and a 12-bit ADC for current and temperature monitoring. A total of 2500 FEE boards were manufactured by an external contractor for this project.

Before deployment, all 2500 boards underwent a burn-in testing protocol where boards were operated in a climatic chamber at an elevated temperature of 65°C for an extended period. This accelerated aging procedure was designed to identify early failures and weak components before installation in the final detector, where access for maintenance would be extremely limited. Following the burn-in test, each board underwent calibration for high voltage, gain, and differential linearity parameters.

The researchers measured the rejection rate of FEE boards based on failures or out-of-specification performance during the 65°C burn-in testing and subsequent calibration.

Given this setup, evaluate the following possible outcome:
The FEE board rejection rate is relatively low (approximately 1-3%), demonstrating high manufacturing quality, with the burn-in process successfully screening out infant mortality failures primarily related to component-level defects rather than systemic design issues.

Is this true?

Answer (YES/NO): NO